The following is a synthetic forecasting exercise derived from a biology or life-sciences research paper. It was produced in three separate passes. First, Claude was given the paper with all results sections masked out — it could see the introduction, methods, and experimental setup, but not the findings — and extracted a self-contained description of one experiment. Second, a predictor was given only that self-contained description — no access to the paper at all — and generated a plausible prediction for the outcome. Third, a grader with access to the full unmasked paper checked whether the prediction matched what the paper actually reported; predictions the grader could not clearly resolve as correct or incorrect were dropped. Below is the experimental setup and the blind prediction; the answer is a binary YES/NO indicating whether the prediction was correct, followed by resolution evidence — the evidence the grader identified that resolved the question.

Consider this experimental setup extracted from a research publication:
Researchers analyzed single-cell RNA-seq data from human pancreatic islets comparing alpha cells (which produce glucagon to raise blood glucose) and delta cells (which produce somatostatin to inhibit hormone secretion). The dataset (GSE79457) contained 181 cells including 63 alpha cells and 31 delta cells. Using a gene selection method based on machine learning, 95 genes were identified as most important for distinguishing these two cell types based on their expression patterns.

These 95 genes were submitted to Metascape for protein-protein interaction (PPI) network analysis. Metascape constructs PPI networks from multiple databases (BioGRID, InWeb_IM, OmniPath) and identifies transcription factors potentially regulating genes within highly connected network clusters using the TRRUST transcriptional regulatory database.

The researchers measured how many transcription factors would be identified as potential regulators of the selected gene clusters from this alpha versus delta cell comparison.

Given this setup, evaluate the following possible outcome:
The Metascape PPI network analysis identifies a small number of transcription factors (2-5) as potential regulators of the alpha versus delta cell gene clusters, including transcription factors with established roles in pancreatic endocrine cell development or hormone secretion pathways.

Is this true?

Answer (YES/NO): NO